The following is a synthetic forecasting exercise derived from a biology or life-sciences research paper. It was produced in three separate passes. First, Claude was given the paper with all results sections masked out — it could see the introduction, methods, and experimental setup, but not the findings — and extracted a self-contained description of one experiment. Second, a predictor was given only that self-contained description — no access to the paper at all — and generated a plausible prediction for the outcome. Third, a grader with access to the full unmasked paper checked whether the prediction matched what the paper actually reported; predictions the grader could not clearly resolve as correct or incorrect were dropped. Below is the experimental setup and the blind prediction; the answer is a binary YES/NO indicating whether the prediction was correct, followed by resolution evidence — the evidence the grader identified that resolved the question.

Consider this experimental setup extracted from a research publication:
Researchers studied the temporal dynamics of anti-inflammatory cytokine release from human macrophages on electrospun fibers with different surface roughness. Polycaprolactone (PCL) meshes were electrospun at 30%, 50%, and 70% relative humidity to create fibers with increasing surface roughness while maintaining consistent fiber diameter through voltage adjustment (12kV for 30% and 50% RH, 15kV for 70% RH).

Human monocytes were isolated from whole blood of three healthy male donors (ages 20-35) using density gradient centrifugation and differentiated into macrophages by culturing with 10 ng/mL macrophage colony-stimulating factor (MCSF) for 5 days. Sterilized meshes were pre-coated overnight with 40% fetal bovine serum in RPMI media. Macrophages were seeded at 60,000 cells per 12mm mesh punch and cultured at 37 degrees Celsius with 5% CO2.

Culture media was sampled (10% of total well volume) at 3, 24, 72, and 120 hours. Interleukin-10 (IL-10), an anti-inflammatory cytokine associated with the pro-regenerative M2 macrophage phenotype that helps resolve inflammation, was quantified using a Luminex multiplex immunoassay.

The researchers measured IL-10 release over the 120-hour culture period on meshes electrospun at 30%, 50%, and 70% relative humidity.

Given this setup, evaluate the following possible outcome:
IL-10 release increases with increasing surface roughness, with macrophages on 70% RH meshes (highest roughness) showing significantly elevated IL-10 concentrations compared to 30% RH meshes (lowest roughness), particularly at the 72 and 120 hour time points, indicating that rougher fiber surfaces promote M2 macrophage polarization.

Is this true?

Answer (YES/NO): NO